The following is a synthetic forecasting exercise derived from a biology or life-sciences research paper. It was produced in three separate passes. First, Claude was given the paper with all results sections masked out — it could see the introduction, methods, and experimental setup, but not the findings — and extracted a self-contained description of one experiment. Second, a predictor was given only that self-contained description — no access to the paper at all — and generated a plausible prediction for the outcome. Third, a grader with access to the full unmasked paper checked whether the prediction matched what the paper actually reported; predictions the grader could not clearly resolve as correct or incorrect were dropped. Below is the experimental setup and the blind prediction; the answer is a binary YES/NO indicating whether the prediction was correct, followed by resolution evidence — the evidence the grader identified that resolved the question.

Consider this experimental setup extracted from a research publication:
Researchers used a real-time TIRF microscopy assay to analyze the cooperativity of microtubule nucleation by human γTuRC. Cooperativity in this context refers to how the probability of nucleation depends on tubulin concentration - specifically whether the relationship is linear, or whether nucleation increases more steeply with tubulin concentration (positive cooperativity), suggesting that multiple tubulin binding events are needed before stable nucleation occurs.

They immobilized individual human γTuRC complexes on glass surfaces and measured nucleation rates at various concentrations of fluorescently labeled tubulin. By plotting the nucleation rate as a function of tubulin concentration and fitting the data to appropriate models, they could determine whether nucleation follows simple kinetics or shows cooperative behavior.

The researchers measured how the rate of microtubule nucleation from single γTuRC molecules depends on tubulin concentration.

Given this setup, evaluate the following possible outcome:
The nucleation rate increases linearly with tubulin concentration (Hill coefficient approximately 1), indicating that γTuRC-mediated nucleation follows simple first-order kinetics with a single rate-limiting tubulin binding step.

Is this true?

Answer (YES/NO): NO